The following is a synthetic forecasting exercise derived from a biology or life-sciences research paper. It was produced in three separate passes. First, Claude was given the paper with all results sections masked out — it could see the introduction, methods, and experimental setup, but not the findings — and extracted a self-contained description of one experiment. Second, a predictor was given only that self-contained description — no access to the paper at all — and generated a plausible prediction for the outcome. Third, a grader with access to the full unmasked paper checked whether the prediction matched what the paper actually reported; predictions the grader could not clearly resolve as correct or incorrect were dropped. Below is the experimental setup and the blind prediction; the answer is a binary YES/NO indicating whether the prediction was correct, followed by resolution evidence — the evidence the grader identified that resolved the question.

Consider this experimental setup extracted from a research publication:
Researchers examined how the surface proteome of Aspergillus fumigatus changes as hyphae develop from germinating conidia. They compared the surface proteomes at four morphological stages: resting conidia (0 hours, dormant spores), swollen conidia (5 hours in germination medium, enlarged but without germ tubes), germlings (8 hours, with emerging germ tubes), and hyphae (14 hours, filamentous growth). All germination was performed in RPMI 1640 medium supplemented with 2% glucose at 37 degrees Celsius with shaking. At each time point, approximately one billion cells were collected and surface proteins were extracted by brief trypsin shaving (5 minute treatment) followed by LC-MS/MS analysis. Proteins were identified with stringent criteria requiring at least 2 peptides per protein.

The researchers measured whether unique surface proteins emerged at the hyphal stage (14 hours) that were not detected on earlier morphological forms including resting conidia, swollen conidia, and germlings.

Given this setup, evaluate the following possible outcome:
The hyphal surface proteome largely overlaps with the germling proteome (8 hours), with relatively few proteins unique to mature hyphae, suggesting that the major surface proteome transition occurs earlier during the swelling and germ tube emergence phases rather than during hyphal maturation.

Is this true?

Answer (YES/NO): NO